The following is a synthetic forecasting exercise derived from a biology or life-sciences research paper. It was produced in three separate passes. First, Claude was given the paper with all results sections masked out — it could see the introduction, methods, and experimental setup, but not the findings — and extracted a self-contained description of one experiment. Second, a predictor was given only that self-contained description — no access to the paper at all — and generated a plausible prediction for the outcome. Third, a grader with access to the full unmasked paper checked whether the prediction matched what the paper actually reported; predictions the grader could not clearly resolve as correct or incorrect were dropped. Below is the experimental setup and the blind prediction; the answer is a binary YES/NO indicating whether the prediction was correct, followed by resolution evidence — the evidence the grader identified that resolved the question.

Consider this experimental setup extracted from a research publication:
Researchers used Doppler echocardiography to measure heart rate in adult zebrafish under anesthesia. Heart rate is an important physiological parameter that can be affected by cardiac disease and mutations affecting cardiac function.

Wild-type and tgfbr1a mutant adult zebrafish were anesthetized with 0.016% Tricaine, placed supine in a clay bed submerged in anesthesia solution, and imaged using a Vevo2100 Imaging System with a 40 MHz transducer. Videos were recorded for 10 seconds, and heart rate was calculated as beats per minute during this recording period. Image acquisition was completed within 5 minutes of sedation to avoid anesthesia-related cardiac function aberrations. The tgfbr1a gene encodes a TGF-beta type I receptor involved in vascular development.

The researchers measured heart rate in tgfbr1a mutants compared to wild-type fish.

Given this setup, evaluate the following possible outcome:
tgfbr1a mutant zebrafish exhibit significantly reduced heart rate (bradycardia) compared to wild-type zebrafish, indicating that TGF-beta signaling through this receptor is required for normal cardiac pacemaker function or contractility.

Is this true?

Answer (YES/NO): NO